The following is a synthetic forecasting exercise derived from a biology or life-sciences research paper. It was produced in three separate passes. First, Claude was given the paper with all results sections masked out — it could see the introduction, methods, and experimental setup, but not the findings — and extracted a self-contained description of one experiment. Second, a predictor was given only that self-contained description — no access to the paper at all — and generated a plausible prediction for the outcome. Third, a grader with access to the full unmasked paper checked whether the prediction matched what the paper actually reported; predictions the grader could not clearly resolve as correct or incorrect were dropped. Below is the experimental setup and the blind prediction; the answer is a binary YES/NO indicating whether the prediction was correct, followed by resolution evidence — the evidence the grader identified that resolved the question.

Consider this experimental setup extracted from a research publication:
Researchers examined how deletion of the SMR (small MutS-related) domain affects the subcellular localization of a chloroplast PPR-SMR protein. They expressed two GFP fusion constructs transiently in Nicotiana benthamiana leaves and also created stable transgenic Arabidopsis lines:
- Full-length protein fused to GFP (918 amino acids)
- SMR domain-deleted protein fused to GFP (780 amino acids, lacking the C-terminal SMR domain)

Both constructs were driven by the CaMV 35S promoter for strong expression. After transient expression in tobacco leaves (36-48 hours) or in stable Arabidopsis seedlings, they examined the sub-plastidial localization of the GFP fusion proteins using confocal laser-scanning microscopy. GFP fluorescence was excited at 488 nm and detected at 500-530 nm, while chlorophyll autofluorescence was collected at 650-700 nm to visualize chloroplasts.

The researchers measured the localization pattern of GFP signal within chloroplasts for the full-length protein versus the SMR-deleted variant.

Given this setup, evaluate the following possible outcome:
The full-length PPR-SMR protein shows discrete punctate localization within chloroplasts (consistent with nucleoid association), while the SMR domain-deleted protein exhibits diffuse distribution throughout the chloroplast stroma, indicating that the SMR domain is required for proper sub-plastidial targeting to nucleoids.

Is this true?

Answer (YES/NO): NO